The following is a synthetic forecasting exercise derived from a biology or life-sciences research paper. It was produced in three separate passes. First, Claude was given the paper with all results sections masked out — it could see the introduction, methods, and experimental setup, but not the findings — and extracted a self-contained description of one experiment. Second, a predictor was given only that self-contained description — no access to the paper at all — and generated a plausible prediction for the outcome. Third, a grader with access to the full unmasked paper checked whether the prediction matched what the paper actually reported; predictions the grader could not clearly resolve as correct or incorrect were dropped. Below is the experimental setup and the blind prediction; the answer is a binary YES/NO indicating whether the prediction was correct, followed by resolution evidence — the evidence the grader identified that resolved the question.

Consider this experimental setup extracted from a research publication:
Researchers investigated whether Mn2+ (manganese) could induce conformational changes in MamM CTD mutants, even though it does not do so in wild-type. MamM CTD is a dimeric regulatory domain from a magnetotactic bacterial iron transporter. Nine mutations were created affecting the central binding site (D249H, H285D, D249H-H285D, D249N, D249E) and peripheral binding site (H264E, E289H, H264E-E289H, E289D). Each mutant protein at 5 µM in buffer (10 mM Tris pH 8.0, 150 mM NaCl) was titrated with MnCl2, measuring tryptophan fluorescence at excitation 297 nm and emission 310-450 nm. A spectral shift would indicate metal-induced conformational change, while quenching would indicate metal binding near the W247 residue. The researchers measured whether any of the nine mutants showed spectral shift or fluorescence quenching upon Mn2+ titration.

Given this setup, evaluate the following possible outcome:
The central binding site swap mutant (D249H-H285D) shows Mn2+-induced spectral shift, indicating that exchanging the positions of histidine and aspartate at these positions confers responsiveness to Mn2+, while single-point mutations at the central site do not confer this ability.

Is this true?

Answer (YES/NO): NO